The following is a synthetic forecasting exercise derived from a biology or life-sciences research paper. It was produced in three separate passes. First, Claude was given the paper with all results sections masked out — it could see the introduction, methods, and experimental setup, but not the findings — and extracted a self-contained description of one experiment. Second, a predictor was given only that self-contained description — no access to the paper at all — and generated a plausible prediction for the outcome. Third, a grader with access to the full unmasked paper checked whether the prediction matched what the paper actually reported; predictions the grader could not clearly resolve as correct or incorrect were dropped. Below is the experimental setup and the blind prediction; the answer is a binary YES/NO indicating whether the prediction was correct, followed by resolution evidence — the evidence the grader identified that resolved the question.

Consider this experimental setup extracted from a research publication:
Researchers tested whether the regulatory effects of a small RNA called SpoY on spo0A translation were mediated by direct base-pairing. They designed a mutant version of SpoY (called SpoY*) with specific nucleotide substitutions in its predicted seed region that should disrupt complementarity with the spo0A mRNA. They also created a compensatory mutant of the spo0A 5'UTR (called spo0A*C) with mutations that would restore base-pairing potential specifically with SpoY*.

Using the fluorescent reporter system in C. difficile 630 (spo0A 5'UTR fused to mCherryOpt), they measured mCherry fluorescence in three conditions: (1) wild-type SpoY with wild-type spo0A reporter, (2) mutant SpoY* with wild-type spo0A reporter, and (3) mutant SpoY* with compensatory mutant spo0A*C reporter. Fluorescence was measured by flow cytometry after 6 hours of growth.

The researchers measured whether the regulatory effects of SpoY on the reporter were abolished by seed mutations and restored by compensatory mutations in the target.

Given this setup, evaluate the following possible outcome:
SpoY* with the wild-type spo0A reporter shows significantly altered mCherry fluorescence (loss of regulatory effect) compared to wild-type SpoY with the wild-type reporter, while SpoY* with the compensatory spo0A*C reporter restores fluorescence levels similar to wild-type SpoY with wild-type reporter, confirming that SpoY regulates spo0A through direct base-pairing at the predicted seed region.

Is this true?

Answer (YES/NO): NO